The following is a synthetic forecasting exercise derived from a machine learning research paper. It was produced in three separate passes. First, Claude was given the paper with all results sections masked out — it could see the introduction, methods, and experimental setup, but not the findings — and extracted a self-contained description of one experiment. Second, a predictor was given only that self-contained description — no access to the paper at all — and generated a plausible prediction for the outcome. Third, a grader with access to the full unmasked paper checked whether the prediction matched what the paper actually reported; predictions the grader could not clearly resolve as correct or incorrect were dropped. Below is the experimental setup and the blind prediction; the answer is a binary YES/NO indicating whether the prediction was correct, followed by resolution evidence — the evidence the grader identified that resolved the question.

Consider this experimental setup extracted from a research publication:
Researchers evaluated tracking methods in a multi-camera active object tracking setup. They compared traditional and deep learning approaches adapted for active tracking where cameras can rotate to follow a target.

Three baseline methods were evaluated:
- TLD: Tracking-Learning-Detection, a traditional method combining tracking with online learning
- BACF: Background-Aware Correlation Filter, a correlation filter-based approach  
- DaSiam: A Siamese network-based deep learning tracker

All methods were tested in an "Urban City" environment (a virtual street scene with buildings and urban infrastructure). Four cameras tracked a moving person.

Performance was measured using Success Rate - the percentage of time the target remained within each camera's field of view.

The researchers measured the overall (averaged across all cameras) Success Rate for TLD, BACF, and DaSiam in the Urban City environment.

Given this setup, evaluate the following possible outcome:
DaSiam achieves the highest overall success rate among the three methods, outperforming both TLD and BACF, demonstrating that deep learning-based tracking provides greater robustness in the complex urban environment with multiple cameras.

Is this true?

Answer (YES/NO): YES